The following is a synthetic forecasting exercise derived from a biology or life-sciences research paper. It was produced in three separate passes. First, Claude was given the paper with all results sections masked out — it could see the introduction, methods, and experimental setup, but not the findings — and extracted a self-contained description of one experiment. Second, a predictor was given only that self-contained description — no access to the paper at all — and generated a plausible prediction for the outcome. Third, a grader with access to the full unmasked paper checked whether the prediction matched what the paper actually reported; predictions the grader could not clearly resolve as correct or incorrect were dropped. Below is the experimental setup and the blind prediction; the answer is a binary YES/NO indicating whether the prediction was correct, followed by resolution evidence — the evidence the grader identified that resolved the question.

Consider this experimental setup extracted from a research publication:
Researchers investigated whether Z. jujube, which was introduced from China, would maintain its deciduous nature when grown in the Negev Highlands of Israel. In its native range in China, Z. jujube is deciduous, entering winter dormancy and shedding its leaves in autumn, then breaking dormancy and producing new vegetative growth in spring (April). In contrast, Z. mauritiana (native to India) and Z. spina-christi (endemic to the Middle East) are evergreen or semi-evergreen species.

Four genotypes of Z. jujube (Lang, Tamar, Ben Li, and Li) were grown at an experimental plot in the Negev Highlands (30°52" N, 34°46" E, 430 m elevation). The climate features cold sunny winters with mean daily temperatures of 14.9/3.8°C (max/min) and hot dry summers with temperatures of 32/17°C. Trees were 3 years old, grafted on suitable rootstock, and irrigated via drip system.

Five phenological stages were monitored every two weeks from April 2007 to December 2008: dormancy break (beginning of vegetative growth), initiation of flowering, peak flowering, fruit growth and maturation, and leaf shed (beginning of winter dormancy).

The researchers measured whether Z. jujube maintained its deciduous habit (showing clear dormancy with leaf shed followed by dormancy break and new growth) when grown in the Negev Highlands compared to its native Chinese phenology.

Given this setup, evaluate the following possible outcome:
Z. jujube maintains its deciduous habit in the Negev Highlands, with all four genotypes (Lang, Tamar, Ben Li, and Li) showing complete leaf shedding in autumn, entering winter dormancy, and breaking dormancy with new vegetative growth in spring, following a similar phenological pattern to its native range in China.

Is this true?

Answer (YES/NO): NO